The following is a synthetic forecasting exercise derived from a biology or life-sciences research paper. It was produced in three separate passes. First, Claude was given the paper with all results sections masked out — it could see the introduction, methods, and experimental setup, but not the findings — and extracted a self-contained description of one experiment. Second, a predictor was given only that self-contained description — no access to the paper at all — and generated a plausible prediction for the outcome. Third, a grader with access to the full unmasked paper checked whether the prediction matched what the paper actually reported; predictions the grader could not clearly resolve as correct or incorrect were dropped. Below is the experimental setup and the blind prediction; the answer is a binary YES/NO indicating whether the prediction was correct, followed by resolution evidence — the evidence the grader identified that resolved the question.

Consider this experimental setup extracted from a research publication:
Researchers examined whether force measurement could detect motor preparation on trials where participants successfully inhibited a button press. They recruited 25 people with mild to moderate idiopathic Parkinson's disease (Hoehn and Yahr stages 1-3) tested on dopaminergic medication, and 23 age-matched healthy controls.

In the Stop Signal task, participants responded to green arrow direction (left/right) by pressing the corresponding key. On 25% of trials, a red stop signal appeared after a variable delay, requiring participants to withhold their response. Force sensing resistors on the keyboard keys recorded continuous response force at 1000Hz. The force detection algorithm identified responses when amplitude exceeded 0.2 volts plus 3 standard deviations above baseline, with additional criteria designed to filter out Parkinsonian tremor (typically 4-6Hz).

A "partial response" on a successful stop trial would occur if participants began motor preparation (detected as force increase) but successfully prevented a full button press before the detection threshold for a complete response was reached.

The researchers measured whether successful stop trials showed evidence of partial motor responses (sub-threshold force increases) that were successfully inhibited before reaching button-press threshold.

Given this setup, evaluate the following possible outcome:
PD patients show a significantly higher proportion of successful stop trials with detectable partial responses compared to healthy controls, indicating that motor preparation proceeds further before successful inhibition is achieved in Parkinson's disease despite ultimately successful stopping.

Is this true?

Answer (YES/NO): NO